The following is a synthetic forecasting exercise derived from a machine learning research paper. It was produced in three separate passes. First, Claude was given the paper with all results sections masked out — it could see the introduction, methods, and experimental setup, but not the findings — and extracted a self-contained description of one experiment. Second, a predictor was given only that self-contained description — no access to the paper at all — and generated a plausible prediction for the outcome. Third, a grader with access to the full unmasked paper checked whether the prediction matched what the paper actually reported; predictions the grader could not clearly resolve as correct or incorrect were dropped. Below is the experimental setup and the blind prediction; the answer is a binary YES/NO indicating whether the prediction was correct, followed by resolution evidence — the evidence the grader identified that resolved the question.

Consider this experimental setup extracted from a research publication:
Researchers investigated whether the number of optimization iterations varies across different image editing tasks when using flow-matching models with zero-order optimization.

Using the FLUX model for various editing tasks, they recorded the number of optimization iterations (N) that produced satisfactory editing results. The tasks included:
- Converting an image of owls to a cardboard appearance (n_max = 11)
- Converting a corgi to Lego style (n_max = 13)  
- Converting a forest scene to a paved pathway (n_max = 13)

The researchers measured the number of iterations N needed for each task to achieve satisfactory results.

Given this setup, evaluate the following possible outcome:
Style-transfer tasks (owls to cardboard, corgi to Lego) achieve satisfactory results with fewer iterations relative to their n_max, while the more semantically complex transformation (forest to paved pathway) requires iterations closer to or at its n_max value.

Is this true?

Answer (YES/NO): NO